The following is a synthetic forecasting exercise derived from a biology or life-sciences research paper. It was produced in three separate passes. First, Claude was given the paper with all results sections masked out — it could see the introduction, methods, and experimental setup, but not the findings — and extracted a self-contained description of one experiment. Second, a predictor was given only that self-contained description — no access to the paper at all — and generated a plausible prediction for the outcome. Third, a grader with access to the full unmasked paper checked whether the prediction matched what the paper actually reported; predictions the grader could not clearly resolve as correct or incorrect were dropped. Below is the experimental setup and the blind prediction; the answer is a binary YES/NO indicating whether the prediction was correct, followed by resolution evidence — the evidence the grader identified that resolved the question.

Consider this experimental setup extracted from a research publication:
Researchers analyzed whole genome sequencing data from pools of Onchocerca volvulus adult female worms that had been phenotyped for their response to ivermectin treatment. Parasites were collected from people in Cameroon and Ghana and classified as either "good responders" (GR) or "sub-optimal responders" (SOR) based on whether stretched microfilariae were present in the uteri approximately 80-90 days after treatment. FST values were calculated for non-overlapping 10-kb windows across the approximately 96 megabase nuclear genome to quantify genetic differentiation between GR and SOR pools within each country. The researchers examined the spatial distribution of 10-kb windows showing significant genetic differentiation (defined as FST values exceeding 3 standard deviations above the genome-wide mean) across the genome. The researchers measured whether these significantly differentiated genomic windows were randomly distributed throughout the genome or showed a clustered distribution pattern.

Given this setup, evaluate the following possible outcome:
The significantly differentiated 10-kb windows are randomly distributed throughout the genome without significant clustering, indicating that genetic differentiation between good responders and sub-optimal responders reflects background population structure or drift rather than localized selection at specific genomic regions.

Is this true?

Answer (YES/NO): NO